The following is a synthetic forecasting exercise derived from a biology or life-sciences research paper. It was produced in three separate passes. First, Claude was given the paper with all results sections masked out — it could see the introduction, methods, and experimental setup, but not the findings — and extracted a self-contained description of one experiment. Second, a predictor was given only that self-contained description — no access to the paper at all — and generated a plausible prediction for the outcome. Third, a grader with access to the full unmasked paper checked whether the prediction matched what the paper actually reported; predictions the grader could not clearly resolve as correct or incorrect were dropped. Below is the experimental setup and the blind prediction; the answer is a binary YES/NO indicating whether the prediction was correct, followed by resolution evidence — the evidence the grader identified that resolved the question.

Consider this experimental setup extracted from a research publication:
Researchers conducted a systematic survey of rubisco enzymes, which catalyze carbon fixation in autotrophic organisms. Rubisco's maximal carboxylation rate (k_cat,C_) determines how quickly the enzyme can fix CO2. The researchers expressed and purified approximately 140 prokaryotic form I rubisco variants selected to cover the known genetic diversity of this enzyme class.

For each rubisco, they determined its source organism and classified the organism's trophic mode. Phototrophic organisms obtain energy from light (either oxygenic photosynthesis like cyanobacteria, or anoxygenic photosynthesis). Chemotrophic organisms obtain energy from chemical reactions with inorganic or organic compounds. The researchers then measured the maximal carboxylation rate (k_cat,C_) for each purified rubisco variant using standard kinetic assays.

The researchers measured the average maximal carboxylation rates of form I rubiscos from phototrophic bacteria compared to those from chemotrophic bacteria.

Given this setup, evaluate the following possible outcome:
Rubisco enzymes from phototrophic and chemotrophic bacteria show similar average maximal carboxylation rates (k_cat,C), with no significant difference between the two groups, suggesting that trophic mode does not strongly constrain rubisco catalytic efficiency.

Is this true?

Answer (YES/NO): NO